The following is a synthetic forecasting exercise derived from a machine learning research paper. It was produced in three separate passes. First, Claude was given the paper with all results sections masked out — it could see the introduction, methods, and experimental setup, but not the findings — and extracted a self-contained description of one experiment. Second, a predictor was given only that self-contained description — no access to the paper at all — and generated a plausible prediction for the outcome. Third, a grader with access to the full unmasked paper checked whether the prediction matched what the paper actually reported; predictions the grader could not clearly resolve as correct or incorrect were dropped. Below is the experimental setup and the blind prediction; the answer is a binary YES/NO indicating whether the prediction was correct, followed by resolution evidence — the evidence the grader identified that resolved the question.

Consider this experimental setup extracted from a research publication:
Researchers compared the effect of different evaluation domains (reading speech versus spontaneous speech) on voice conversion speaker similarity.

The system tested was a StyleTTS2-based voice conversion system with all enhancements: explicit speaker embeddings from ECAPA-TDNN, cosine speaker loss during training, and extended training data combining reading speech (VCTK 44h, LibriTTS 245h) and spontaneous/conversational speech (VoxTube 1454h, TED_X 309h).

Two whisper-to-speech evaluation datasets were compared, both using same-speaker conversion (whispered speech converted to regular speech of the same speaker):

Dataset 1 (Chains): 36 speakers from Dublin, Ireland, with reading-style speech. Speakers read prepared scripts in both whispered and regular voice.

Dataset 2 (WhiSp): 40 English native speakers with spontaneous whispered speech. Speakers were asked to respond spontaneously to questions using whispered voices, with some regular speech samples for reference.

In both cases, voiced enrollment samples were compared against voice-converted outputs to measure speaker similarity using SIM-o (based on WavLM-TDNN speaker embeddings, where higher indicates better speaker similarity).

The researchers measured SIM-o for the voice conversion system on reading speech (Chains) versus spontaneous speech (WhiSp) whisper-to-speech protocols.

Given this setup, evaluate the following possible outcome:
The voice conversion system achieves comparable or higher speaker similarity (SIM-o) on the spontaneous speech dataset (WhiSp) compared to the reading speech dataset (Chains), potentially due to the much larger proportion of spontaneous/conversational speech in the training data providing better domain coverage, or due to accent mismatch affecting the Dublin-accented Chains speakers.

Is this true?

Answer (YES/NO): YES